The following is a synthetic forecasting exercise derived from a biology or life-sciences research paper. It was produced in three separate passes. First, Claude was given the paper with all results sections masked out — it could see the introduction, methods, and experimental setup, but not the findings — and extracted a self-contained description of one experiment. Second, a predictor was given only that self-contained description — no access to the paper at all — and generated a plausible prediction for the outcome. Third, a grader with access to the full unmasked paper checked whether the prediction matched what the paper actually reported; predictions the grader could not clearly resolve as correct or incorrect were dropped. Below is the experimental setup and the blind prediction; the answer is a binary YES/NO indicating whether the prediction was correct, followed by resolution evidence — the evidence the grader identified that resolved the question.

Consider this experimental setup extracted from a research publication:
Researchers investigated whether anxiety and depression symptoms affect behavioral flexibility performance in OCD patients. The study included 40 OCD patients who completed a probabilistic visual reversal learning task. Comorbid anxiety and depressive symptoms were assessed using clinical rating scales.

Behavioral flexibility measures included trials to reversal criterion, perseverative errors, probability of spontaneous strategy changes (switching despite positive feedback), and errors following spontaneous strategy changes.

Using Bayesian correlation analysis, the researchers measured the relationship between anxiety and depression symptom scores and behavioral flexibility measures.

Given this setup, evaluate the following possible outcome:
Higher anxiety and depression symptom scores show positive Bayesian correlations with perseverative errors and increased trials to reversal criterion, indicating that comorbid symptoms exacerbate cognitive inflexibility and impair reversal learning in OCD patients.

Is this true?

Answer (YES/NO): NO